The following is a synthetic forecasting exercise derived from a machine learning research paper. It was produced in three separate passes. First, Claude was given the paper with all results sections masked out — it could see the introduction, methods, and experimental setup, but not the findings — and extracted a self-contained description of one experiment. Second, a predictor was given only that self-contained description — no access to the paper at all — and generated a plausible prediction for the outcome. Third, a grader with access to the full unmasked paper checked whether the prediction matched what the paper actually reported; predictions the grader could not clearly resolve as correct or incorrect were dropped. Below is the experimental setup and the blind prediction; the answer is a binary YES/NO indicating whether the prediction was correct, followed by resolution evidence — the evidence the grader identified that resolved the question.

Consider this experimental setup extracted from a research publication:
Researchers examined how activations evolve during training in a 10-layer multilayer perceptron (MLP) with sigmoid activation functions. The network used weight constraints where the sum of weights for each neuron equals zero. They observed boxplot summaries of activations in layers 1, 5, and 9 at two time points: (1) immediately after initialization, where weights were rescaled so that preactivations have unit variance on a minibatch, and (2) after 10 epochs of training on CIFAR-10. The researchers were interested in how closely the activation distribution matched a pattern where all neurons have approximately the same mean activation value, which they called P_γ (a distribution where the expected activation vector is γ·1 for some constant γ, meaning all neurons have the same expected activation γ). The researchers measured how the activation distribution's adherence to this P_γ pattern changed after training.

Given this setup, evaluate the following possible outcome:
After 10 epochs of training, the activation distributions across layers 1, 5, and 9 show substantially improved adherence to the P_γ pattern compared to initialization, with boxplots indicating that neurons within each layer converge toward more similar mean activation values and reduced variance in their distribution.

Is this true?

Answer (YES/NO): NO